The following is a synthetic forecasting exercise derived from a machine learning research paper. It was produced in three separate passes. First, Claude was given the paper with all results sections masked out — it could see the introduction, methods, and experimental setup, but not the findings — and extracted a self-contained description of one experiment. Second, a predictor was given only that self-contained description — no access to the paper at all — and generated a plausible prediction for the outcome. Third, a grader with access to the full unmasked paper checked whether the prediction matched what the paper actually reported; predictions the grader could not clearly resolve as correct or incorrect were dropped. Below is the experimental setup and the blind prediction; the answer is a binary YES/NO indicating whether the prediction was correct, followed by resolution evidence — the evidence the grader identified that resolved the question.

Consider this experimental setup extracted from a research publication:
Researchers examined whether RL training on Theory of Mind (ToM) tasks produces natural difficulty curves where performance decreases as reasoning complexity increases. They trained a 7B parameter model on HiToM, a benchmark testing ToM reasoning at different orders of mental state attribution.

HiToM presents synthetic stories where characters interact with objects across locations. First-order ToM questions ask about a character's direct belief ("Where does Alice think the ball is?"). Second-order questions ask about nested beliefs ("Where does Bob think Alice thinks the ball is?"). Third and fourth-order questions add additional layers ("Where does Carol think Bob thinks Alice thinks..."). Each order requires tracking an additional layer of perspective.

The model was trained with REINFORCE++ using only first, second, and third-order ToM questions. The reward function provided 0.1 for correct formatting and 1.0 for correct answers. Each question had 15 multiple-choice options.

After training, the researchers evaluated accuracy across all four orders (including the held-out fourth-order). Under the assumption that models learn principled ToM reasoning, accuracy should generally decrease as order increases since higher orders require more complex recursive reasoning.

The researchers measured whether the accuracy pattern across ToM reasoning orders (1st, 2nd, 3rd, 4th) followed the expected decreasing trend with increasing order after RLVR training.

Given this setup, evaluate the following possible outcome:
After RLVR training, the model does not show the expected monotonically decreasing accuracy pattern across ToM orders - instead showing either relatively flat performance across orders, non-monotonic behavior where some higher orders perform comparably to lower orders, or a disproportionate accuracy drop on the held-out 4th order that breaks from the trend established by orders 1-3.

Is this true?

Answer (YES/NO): NO